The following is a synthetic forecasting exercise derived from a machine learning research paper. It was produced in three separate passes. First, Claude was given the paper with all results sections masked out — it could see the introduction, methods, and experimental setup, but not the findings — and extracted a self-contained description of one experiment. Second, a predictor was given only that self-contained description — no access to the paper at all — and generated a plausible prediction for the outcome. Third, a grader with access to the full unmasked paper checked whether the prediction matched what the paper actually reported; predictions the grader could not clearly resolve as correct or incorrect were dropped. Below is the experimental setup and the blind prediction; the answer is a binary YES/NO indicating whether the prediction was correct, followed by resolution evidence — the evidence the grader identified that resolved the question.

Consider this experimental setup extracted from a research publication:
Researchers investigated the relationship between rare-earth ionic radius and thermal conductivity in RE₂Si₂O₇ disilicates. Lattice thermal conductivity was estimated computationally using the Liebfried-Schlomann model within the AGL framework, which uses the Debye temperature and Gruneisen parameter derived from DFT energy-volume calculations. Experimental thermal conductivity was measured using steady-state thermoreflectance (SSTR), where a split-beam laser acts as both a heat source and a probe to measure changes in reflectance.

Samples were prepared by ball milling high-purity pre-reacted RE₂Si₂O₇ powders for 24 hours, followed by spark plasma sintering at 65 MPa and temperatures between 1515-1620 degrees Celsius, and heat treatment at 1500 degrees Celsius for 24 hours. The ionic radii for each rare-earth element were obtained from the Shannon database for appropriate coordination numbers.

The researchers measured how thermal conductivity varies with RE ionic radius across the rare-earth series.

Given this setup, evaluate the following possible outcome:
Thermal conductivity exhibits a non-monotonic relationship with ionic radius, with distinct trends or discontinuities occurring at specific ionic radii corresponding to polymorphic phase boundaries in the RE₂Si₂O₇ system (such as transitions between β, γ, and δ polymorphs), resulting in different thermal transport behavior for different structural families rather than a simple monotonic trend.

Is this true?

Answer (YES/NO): NO